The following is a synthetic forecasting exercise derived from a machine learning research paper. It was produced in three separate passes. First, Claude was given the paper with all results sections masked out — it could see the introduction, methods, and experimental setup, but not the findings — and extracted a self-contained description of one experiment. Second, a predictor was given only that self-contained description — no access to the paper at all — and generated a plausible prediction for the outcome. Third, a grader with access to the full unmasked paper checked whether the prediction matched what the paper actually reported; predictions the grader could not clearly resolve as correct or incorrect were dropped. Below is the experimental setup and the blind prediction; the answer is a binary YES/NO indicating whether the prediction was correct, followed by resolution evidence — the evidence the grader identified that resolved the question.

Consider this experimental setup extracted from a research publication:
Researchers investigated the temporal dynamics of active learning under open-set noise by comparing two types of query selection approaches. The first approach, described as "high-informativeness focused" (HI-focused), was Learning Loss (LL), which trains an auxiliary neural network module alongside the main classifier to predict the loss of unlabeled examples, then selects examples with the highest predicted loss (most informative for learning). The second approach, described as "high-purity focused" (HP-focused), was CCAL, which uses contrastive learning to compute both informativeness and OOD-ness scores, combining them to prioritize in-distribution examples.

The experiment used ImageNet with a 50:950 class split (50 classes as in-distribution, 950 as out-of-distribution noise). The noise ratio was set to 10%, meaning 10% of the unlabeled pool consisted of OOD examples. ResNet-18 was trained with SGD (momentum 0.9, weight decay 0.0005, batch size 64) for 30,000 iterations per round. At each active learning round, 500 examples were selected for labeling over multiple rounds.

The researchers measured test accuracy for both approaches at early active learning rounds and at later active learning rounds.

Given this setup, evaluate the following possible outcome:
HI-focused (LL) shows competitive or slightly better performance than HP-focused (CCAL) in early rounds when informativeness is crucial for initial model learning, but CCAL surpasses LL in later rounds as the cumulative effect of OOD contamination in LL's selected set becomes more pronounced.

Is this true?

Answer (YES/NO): NO